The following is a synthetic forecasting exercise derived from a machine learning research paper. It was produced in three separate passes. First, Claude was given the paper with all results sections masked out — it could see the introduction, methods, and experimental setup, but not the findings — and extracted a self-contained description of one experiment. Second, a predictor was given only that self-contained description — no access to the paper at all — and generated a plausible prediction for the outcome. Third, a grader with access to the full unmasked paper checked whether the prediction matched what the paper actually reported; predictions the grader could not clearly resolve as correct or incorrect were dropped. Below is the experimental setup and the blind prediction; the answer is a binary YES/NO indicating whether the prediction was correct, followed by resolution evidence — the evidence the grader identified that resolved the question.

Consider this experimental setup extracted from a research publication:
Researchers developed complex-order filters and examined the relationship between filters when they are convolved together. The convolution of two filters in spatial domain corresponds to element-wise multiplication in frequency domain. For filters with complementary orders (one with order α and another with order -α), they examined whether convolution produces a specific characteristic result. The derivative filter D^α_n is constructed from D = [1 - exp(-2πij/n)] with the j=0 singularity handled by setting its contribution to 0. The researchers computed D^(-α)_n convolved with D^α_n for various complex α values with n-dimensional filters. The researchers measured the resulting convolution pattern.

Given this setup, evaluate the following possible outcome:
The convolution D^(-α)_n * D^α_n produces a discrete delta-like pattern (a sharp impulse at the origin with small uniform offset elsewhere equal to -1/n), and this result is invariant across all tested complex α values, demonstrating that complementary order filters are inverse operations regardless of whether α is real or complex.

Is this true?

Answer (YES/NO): YES